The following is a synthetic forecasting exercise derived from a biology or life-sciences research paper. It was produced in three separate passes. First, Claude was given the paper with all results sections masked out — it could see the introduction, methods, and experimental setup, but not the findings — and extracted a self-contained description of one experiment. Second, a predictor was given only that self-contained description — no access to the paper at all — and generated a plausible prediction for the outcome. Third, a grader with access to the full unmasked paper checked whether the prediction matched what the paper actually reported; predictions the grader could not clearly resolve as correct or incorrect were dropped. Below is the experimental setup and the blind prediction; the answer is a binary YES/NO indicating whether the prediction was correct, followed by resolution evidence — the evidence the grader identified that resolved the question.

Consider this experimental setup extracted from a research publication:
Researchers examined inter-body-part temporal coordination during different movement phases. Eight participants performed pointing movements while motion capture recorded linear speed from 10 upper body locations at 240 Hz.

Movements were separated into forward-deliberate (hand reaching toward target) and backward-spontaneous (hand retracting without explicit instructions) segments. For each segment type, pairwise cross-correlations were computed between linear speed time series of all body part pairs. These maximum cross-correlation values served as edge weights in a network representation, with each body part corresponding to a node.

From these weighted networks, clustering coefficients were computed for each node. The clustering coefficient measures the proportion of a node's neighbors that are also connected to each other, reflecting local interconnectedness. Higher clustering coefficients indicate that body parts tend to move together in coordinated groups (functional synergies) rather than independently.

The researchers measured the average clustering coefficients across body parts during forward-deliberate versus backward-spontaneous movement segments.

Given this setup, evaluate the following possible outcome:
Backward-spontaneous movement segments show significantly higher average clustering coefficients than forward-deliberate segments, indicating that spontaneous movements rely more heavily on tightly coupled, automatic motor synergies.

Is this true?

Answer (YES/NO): NO